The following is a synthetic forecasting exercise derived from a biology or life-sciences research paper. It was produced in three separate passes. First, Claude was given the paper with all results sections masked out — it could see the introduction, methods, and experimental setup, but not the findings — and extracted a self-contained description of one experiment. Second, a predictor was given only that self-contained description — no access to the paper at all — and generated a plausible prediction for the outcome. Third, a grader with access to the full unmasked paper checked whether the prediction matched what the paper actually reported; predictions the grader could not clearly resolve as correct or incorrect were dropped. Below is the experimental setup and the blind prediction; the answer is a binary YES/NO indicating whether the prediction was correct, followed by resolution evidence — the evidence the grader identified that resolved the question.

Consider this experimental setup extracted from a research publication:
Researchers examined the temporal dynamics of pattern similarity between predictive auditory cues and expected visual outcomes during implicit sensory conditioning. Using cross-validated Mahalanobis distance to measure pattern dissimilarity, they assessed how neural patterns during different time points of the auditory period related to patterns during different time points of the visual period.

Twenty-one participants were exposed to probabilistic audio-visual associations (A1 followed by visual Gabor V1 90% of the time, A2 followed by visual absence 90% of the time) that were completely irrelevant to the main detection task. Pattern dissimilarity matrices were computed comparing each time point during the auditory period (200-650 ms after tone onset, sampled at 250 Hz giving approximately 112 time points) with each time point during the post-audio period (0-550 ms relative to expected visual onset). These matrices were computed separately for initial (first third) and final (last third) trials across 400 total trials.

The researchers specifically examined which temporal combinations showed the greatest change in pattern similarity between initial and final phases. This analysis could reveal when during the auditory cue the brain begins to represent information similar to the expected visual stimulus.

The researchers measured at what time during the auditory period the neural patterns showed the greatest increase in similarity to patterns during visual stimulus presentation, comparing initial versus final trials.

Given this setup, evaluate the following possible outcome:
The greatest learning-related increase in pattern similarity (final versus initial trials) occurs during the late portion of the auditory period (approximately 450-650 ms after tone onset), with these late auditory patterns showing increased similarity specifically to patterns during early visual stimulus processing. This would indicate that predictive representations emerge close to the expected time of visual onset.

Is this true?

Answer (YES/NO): NO